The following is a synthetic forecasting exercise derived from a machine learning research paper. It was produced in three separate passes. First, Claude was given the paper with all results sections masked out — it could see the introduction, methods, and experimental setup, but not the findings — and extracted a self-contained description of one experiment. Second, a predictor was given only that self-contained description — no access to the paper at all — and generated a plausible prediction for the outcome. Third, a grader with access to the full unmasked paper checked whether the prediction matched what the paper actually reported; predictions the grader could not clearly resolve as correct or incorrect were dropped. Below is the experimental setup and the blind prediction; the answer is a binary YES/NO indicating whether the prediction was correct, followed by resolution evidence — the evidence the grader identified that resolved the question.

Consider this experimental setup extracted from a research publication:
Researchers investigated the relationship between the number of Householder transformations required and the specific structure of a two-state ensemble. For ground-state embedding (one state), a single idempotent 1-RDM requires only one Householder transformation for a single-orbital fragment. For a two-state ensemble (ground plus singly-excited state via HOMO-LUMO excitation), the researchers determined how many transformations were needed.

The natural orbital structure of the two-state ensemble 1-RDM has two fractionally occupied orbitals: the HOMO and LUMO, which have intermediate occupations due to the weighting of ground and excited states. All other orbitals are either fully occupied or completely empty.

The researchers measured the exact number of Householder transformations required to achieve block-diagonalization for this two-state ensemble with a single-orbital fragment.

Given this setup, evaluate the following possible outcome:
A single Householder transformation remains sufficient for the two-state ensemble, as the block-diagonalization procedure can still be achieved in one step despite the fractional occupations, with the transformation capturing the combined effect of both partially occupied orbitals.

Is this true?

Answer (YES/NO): NO